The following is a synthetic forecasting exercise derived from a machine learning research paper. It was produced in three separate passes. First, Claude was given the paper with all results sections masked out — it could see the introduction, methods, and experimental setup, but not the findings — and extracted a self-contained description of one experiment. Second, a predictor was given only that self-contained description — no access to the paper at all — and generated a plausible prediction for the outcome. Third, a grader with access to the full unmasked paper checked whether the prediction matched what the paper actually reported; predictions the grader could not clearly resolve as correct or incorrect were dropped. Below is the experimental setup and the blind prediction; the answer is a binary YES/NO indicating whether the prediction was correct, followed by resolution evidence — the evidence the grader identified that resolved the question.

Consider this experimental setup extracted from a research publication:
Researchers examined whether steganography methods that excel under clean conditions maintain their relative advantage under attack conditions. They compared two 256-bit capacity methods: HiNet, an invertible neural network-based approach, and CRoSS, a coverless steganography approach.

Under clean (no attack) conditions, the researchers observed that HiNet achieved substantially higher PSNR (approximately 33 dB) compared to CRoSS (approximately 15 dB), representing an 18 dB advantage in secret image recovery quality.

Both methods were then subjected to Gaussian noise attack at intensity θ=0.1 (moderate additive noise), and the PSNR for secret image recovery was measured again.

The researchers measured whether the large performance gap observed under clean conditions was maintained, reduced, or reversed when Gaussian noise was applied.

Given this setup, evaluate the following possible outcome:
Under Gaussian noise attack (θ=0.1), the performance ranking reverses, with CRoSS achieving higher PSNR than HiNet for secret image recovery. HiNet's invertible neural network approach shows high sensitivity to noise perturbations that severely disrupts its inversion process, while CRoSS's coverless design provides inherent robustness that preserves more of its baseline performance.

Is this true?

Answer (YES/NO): YES